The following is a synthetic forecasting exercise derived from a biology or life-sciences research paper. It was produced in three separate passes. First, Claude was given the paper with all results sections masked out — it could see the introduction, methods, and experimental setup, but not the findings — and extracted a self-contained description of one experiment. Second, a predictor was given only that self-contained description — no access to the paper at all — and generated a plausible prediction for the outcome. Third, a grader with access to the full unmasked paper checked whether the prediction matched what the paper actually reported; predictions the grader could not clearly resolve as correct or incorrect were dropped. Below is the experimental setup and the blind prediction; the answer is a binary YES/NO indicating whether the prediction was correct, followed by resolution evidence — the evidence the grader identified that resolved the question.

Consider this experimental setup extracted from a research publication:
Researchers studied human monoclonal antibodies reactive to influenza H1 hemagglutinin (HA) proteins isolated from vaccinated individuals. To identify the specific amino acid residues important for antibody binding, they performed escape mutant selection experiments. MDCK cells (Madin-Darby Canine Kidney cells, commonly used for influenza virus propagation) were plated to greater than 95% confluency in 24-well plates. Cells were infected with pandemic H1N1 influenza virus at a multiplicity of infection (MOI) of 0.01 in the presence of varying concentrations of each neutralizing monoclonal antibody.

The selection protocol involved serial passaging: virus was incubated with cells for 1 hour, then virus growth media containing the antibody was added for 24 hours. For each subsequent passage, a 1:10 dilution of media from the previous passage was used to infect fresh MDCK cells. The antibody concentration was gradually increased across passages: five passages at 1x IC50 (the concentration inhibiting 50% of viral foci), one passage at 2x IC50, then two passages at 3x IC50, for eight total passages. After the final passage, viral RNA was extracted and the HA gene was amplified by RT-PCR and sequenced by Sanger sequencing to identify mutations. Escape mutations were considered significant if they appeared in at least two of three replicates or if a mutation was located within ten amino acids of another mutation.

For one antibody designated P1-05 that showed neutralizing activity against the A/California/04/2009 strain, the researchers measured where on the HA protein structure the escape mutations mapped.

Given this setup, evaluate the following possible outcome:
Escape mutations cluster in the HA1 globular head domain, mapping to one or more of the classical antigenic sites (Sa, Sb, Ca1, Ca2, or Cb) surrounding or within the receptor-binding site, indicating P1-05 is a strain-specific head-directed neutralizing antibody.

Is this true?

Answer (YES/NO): NO